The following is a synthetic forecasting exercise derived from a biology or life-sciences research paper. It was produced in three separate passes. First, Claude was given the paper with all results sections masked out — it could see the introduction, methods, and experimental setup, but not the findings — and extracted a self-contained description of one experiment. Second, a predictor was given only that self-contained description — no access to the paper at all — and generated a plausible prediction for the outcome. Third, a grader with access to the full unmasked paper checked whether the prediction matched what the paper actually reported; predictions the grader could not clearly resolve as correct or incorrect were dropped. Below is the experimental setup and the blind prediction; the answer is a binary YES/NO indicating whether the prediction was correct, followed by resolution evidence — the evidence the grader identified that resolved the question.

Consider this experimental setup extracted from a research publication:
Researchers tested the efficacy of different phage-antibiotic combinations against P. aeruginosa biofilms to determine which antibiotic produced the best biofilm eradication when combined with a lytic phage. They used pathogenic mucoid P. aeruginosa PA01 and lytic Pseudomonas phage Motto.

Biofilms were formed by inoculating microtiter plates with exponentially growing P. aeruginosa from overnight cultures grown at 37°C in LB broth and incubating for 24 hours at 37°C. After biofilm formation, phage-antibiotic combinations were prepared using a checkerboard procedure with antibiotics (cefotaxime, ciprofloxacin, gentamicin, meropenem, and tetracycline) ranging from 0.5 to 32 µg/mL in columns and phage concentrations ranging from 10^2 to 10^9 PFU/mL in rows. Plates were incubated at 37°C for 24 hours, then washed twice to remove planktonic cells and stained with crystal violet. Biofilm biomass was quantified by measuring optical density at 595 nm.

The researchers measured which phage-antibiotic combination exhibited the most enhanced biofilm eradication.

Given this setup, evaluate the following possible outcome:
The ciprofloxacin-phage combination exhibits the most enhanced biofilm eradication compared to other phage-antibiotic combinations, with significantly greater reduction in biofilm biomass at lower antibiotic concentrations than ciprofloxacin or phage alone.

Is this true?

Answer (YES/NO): YES